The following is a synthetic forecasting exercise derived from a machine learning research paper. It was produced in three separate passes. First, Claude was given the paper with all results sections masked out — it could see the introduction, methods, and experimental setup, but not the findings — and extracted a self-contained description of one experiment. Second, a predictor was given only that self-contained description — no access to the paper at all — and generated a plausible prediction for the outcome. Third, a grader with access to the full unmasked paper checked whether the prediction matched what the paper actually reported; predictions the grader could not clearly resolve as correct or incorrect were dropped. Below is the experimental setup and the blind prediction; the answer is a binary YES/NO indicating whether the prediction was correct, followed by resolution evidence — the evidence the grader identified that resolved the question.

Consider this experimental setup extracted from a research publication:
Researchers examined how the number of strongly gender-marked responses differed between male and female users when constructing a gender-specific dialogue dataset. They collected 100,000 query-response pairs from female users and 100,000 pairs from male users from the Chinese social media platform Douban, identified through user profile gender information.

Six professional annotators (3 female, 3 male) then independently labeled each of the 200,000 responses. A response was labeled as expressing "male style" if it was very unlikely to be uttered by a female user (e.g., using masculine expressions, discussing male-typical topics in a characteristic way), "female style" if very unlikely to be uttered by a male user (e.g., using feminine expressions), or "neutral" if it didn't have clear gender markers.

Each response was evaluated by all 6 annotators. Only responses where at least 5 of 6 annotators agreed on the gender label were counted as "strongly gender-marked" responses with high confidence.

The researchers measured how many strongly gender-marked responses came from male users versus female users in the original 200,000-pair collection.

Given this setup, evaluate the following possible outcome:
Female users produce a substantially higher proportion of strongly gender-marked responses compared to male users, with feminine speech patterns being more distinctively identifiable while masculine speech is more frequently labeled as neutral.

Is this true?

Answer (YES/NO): YES